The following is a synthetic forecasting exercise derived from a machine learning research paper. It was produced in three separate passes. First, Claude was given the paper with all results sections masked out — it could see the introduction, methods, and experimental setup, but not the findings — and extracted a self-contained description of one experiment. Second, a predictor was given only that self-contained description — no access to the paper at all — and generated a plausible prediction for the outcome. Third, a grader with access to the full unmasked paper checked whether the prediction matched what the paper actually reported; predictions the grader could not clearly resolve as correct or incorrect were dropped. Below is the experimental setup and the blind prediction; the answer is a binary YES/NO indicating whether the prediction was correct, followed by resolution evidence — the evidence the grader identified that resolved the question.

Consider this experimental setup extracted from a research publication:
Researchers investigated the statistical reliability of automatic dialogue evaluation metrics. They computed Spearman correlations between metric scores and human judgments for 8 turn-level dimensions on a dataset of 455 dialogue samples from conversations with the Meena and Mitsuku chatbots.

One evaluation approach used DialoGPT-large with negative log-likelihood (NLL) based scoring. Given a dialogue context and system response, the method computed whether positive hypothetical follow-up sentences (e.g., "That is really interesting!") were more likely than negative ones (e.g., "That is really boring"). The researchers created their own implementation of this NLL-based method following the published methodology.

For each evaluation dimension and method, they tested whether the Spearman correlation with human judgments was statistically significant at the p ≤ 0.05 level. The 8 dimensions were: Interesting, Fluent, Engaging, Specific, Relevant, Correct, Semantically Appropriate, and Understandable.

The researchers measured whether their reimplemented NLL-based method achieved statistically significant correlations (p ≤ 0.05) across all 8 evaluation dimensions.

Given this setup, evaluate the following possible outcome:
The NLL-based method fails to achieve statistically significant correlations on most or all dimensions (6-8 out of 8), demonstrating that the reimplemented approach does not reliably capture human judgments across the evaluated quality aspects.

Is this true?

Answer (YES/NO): NO